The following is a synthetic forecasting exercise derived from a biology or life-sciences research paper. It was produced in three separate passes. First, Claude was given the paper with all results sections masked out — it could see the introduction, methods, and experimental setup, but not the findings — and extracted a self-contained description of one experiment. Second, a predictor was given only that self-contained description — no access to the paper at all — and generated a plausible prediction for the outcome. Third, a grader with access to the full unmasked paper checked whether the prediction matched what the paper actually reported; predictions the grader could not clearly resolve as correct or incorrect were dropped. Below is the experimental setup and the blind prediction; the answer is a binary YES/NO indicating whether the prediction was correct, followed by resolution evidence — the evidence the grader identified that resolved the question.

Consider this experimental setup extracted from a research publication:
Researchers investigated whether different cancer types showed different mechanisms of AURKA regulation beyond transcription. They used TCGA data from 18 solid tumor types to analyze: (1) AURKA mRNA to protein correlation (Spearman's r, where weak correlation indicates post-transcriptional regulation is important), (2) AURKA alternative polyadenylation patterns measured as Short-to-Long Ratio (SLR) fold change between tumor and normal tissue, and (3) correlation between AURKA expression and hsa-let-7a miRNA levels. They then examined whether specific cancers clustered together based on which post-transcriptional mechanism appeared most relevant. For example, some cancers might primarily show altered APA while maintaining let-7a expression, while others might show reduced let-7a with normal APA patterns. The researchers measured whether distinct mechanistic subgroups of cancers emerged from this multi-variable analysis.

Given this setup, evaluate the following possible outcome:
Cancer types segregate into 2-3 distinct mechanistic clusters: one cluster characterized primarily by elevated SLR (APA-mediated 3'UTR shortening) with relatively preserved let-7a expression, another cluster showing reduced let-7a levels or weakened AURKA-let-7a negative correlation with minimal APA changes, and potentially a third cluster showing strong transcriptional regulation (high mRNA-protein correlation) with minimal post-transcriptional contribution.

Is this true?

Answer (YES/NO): NO